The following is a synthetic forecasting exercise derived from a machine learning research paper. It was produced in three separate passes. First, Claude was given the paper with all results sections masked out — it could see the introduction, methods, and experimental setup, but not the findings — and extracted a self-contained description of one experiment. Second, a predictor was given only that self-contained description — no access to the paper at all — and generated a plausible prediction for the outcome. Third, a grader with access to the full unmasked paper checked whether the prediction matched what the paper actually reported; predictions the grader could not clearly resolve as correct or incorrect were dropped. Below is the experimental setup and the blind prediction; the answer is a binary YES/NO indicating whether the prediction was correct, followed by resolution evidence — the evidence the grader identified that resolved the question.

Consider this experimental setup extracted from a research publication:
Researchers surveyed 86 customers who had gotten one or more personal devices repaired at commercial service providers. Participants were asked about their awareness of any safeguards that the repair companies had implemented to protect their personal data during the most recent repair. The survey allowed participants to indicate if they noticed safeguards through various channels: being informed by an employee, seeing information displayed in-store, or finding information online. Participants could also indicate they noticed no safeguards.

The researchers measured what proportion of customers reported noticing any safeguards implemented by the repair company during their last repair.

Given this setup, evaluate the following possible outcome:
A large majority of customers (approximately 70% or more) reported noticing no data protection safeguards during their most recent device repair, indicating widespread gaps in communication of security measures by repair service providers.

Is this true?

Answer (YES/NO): YES